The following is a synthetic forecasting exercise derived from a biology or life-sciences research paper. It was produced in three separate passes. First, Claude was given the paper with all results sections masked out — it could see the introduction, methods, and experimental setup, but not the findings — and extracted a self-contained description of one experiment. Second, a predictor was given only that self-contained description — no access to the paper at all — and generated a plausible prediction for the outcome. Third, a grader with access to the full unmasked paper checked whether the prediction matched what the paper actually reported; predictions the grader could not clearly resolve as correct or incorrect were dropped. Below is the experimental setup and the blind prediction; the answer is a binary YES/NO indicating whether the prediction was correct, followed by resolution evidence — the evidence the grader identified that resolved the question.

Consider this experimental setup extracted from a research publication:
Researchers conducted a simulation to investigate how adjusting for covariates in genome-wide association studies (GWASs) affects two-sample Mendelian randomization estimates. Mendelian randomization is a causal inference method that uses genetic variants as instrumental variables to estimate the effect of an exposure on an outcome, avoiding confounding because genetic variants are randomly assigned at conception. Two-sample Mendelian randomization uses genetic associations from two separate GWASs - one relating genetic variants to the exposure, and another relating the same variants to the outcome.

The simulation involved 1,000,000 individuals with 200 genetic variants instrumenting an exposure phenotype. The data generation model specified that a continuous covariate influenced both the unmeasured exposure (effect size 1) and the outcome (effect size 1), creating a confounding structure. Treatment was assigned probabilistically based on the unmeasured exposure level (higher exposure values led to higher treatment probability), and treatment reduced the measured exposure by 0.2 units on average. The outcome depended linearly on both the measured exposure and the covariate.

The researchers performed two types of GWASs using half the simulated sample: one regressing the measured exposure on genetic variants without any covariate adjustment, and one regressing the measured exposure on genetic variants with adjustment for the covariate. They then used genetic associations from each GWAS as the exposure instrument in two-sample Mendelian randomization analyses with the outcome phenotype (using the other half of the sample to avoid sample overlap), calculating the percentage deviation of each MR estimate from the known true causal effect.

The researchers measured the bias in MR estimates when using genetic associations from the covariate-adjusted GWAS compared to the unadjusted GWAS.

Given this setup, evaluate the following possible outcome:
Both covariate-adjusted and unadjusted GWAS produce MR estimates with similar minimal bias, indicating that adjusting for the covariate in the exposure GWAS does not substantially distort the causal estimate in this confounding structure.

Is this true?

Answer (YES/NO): YES